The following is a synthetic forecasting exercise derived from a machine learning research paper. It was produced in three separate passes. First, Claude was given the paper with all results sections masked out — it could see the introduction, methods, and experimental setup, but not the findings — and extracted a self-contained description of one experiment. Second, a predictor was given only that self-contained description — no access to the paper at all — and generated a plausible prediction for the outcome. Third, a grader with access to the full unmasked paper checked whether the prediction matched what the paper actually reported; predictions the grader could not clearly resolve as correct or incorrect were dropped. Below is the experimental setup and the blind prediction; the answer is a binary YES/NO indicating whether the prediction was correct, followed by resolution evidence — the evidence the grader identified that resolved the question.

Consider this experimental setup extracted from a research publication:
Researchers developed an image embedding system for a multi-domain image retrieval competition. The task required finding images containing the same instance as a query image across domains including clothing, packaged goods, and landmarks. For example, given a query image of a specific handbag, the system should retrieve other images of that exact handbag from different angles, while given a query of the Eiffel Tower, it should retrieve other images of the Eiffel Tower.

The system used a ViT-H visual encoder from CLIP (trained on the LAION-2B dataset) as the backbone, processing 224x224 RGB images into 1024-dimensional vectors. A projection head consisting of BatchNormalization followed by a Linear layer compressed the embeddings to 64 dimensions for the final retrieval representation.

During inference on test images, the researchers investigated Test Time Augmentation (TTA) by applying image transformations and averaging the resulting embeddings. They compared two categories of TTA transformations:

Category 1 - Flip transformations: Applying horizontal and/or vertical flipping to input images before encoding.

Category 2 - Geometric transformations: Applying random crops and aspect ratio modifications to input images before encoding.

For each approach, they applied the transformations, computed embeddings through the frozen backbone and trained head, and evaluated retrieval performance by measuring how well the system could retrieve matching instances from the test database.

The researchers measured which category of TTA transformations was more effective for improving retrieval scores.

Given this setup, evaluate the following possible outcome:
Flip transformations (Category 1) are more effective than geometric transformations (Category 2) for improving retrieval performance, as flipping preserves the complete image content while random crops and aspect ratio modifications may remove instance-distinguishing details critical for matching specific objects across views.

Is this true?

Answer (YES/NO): NO